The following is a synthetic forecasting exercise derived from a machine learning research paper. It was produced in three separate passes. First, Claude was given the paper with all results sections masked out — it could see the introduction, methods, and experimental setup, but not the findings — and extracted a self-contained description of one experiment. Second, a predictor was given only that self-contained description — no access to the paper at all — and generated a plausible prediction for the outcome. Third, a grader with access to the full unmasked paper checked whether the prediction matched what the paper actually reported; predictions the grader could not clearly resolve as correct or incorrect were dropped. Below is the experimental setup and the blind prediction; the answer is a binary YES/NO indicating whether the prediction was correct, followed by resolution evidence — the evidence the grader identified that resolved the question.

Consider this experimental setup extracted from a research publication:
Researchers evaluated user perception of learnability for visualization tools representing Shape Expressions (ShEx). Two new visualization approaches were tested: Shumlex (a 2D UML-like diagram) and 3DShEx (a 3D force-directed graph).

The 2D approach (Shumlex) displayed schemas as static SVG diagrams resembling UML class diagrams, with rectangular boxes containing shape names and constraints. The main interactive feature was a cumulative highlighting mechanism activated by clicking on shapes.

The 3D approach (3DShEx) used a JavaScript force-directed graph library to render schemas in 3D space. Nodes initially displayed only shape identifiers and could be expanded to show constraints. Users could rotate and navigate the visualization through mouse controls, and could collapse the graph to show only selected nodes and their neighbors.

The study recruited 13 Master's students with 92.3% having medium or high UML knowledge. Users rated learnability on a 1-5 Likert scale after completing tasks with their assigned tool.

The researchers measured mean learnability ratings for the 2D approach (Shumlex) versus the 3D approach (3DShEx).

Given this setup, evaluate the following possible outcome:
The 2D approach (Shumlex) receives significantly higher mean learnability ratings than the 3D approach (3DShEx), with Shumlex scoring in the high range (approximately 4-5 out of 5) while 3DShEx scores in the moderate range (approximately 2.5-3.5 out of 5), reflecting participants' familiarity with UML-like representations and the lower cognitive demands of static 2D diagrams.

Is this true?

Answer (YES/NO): NO